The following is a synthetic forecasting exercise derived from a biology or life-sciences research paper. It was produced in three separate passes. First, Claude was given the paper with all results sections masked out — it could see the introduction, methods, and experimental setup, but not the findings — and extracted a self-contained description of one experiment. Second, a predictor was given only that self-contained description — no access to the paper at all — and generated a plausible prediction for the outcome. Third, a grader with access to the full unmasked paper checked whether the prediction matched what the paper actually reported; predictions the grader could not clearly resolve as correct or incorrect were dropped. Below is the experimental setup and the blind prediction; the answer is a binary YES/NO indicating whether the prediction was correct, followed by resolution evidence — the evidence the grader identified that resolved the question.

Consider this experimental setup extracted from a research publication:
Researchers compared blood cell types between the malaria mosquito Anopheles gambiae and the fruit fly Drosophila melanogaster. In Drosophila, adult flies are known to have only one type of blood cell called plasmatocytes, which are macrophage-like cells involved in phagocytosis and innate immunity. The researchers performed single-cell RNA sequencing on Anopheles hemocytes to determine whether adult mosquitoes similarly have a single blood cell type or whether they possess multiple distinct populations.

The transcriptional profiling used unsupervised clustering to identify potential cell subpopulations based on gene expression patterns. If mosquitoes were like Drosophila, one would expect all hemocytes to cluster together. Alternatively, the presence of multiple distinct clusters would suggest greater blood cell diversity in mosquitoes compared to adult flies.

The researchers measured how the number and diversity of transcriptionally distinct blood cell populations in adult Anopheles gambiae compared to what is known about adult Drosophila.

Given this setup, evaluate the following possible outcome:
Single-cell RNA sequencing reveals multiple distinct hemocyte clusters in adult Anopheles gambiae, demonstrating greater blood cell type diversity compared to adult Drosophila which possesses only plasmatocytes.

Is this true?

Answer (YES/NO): YES